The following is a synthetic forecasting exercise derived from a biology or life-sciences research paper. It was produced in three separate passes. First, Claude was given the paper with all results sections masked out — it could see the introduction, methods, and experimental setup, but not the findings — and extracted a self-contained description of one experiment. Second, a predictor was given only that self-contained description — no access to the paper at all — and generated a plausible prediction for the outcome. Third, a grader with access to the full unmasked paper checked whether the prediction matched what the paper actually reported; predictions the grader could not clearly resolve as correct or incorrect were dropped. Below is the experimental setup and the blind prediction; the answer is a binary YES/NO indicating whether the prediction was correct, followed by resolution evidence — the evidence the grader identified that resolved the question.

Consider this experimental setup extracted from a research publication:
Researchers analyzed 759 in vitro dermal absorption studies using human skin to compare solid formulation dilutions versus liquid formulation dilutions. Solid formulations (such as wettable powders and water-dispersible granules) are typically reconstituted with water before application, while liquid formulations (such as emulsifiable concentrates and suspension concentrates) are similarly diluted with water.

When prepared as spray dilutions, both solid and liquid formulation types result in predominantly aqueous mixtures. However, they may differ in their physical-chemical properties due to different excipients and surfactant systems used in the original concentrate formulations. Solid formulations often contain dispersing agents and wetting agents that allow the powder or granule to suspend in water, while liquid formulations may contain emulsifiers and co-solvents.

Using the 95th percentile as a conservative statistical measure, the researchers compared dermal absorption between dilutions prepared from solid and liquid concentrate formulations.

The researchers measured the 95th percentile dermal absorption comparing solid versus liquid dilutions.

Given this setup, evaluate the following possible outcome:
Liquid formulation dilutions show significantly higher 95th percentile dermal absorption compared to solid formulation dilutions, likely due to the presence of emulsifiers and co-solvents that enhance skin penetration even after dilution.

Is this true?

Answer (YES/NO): NO